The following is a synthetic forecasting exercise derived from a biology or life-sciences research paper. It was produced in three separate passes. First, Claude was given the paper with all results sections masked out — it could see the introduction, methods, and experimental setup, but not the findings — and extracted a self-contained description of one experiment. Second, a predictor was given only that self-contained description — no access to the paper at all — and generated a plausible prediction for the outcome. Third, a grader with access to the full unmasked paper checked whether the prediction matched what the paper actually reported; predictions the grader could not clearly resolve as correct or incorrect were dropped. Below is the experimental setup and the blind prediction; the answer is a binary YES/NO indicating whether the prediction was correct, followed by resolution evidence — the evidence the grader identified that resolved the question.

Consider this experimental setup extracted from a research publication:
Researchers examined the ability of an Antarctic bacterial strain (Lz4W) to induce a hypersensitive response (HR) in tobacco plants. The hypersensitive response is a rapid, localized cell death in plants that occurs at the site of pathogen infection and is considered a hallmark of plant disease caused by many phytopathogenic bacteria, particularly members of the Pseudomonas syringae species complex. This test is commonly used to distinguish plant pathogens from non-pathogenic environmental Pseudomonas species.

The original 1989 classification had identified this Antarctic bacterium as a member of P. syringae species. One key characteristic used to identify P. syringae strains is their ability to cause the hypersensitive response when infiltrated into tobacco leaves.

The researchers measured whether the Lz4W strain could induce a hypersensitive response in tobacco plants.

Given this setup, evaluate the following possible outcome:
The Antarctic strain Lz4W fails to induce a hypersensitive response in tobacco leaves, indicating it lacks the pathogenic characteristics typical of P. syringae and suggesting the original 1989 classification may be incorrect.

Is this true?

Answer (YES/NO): YES